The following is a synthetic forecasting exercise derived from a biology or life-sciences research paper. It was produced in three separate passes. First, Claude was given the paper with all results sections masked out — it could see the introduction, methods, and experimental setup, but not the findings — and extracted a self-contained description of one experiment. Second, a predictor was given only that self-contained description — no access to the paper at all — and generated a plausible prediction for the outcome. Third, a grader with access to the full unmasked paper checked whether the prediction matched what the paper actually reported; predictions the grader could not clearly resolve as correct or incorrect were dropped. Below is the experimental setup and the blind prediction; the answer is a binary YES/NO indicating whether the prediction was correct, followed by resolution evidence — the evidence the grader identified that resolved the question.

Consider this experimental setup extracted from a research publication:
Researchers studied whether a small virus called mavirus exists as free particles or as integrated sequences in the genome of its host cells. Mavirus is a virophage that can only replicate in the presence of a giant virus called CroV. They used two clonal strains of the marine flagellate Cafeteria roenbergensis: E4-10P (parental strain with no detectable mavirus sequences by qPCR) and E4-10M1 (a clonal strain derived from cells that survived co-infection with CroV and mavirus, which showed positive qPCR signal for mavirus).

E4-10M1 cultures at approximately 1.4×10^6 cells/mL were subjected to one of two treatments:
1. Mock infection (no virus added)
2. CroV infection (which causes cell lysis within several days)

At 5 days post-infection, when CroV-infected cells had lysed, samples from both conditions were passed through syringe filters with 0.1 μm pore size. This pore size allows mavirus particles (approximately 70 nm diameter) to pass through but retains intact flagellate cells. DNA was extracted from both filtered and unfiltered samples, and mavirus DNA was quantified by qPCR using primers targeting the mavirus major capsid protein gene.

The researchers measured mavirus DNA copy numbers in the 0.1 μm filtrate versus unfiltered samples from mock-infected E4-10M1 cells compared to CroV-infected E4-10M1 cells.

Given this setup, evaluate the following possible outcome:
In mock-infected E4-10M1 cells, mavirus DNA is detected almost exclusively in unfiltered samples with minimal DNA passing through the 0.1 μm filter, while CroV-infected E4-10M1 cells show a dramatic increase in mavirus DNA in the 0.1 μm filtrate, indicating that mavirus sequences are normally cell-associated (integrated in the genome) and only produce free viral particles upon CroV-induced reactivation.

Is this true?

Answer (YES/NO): YES